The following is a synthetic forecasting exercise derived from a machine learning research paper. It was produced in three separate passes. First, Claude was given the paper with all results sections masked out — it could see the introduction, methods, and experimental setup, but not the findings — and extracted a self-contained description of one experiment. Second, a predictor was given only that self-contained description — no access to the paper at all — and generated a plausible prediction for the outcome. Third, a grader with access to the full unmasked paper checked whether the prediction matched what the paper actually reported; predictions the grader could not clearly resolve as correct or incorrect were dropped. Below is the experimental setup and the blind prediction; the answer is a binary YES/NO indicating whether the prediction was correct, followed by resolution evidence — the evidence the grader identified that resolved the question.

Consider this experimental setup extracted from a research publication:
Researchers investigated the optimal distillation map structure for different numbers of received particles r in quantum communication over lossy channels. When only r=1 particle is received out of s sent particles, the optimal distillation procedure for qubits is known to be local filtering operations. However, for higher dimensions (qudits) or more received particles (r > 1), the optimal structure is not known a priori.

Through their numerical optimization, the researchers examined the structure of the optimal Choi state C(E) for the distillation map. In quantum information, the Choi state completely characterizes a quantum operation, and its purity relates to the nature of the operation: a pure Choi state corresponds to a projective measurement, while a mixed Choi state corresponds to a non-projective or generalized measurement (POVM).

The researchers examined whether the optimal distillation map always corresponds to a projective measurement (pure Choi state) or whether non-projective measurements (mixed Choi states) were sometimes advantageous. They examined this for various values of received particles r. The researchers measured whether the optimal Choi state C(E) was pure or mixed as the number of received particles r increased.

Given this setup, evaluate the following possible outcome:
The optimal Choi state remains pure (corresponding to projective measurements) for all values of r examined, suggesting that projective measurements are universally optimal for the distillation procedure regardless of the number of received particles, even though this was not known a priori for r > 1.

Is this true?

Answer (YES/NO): NO